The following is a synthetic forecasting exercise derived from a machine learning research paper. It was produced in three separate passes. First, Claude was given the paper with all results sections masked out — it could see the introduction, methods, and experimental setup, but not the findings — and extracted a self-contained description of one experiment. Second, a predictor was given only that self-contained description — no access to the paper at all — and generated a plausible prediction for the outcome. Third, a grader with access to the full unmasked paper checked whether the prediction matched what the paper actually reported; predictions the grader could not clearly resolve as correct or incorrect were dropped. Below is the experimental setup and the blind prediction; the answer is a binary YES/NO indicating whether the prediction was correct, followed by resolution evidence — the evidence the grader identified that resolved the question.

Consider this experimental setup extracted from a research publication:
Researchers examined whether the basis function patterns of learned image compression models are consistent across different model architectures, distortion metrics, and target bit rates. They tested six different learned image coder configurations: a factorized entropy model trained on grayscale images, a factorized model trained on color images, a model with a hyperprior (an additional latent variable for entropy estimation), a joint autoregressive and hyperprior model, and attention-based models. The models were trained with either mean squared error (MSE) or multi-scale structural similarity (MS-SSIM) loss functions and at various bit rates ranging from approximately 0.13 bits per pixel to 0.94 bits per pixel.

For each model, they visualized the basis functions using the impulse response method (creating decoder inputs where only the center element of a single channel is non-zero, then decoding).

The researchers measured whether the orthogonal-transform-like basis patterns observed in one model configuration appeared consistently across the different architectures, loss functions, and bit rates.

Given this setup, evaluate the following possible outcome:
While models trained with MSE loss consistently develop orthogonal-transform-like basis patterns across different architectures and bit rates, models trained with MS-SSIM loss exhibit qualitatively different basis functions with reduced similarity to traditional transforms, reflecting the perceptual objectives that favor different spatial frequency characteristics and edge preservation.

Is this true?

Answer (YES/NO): NO